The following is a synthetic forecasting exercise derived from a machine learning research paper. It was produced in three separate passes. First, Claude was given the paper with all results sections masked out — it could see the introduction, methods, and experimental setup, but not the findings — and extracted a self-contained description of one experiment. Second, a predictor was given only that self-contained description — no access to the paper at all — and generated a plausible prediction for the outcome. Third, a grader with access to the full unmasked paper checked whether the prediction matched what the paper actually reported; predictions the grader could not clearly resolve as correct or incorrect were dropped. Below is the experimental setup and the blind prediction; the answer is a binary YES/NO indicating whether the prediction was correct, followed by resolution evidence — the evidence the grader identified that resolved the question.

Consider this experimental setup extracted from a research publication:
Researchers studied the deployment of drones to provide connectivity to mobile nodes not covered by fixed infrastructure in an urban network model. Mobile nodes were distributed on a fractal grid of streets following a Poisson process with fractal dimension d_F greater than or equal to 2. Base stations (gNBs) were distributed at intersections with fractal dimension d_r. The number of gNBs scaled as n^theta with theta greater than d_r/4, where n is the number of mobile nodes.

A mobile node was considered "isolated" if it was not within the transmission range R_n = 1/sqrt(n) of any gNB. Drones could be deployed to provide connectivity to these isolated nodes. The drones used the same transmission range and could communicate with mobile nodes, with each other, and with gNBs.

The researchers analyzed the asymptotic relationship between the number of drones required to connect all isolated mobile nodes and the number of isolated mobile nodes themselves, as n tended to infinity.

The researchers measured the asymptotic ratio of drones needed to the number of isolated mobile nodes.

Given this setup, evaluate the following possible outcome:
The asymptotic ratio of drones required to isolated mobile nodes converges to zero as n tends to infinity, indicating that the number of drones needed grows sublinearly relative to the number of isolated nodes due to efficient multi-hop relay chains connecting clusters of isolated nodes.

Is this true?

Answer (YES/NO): NO